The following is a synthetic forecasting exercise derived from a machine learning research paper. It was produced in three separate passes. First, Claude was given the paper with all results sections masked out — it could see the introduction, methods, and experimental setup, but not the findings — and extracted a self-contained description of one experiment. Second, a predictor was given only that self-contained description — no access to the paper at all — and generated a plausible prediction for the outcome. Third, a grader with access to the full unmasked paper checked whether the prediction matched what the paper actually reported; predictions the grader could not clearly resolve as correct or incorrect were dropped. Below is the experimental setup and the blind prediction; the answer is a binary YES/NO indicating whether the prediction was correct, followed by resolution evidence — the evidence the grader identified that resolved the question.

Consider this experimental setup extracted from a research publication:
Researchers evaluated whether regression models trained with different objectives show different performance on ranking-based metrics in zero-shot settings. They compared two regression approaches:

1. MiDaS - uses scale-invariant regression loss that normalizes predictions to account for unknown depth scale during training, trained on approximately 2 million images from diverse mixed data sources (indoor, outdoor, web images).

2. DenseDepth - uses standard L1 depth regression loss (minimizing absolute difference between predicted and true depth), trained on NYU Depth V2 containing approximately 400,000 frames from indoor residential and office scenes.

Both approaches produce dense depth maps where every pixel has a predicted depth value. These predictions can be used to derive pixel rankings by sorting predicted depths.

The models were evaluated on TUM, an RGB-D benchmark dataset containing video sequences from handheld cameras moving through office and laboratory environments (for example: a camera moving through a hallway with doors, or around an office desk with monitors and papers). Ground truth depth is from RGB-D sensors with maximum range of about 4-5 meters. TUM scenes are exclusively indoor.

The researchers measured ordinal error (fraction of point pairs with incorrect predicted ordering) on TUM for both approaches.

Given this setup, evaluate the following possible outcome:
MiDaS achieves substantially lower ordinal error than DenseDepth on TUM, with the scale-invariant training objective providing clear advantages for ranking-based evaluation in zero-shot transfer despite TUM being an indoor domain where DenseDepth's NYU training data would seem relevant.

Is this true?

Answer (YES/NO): NO